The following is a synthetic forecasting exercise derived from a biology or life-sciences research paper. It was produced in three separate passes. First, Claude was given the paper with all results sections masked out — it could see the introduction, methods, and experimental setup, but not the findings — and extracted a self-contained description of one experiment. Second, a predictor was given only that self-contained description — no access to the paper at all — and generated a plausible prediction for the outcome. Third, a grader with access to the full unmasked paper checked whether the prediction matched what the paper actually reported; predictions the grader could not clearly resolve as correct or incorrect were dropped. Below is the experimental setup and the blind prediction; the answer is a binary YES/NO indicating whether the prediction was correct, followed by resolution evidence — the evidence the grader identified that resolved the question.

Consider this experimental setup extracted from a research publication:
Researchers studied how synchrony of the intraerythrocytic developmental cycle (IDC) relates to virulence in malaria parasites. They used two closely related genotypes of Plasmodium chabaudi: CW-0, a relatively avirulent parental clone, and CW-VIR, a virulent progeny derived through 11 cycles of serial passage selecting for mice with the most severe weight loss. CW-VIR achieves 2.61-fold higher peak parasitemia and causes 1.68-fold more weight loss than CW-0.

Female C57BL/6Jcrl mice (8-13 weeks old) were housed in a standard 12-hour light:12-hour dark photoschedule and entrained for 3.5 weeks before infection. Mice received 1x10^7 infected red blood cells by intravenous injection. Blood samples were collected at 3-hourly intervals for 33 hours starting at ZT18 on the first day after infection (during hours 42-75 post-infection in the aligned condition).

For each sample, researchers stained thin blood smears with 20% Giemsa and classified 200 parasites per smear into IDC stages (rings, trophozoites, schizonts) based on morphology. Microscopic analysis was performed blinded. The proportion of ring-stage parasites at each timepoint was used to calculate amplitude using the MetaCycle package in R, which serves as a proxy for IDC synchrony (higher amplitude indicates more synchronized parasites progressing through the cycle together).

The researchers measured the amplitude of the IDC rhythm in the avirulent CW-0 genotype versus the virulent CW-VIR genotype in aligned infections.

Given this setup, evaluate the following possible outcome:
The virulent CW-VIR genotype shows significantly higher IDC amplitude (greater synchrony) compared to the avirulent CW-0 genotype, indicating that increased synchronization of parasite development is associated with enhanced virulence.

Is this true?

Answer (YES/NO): NO